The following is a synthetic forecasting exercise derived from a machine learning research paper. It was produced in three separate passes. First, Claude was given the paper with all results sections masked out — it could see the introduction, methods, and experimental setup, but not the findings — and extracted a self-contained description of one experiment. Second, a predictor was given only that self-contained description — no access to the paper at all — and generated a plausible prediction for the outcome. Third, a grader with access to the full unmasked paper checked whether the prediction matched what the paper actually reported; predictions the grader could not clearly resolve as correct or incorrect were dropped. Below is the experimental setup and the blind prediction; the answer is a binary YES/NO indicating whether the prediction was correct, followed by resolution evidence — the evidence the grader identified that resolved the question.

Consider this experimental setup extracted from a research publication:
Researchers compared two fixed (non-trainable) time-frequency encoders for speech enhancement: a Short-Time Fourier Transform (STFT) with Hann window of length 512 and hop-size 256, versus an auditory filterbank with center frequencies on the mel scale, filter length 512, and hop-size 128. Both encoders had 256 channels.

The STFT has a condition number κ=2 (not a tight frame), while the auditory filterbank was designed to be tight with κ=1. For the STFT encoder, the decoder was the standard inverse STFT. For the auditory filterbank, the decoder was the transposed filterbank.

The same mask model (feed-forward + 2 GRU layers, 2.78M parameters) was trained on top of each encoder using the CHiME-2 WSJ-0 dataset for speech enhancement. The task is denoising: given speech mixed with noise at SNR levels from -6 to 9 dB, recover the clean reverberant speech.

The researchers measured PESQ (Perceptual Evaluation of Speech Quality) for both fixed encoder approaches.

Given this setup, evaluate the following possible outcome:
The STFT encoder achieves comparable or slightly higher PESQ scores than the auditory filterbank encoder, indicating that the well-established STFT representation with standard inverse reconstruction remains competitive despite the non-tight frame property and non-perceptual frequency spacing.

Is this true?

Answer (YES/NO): NO